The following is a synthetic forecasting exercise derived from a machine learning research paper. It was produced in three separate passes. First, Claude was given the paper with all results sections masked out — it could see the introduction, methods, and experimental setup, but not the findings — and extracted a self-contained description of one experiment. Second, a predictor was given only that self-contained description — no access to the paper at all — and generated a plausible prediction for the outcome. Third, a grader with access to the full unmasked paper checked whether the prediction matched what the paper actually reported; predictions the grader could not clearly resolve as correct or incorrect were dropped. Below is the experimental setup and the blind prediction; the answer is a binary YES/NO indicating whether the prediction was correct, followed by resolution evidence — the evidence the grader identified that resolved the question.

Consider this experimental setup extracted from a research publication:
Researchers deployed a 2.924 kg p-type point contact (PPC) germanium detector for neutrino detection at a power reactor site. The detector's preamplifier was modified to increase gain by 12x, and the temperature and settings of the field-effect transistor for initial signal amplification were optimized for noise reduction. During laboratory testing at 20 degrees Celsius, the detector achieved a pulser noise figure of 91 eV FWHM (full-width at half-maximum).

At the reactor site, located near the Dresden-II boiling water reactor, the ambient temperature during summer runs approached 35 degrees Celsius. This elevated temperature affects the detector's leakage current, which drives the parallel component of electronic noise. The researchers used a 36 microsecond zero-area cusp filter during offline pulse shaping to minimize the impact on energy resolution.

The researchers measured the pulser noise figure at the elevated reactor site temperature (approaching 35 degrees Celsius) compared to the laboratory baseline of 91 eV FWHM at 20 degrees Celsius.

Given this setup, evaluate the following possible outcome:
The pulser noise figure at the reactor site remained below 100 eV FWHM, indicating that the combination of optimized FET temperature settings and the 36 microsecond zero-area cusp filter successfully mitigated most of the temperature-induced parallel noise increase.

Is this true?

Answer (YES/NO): NO